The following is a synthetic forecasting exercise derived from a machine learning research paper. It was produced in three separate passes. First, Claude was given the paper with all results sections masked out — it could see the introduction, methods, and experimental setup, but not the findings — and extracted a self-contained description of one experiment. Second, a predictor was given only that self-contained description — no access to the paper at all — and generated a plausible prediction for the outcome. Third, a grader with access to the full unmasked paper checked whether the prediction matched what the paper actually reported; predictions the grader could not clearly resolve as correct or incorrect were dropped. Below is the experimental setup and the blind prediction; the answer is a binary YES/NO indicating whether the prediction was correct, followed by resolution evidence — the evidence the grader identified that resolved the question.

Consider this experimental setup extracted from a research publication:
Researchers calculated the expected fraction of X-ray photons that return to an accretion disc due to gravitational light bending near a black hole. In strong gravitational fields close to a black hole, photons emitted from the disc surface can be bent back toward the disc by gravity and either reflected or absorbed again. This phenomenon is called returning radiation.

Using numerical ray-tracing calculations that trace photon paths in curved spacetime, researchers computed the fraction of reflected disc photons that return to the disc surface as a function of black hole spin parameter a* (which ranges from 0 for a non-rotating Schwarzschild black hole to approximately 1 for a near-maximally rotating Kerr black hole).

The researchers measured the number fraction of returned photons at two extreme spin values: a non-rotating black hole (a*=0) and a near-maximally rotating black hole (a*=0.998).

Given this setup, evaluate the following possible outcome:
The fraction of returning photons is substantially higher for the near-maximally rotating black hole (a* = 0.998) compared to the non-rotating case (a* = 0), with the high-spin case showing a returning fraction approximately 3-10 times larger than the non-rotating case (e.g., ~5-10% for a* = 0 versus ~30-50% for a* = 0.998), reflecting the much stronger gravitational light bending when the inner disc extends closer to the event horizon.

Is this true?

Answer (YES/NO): YES